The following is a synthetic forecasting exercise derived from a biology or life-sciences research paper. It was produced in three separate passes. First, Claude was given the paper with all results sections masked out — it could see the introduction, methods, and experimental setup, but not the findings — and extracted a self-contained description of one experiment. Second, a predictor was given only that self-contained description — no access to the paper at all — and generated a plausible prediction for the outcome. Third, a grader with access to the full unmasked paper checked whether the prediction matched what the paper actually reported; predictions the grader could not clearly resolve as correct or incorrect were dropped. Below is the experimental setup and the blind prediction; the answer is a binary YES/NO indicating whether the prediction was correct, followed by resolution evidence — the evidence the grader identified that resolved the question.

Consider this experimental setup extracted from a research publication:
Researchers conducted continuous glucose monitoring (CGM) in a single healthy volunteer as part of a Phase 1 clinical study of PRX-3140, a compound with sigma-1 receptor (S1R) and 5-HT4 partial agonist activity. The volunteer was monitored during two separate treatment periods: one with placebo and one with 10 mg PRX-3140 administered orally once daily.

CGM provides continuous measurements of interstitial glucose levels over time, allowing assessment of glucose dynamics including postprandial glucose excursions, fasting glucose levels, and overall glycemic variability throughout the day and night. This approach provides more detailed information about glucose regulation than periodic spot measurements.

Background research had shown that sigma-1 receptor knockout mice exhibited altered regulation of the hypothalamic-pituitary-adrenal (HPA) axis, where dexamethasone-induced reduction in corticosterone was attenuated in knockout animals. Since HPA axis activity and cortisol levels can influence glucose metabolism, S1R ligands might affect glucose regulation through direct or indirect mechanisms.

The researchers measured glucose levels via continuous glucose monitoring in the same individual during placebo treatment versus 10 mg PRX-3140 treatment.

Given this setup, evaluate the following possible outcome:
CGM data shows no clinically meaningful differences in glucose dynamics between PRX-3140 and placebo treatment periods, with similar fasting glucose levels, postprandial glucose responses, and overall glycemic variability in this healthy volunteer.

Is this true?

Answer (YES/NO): NO